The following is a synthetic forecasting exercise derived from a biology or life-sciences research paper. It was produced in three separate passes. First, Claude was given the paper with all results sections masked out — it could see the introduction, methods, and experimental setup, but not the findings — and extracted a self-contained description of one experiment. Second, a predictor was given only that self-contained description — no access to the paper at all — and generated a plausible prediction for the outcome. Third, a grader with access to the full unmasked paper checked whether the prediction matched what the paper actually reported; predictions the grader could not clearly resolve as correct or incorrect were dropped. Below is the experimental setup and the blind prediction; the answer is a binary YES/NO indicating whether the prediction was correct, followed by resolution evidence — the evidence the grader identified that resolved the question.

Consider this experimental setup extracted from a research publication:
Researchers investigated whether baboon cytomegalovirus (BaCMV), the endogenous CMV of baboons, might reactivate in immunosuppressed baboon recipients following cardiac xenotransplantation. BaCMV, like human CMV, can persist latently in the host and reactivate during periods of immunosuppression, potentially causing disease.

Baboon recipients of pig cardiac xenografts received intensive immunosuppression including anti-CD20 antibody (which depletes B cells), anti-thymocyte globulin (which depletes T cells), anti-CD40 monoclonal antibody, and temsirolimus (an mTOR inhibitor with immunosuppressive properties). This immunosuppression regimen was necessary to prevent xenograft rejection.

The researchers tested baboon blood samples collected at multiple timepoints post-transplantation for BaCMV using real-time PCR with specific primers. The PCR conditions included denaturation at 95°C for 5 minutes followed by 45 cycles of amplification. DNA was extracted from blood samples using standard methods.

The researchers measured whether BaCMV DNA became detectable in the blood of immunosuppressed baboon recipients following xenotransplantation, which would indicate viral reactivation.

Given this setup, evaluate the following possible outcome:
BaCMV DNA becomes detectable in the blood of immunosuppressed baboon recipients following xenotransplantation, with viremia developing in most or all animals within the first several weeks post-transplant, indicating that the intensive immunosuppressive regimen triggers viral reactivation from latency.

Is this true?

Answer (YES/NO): NO